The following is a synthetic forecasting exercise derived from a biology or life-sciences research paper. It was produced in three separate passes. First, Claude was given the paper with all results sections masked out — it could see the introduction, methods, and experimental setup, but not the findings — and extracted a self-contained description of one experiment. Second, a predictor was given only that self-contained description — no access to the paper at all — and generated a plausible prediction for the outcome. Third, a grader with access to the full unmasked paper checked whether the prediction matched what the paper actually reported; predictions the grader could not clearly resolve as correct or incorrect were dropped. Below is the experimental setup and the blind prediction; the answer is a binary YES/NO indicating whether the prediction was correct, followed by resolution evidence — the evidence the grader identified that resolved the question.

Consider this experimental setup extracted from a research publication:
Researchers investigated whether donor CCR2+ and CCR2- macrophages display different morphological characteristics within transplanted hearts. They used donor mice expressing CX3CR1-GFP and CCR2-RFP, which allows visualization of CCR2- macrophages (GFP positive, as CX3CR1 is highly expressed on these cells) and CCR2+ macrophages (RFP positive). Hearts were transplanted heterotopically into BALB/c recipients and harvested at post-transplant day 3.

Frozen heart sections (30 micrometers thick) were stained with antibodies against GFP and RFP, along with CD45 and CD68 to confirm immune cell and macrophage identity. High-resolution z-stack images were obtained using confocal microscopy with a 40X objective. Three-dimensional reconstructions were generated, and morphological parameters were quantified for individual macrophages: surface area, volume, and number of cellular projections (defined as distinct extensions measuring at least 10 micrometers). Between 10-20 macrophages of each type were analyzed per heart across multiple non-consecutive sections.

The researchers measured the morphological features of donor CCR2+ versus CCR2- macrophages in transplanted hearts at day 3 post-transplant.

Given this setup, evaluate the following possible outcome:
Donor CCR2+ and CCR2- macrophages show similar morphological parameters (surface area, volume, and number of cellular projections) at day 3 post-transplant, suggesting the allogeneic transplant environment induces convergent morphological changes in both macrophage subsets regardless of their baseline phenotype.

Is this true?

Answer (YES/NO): YES